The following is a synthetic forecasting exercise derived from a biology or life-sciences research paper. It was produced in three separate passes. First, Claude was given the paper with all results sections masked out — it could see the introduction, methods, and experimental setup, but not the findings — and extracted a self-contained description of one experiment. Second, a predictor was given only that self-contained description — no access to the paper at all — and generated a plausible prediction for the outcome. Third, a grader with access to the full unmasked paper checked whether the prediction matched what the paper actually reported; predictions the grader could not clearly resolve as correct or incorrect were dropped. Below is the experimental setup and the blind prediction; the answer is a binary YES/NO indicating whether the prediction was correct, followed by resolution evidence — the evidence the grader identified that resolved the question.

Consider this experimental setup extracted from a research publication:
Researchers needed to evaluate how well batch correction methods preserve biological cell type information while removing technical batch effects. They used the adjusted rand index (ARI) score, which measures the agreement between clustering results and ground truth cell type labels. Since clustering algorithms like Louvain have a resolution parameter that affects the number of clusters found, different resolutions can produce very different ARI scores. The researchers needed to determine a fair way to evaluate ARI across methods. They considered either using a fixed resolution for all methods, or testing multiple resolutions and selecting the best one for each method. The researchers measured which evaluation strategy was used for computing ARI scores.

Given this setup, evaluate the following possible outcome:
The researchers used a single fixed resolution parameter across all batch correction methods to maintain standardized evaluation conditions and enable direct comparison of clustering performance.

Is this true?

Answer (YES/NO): NO